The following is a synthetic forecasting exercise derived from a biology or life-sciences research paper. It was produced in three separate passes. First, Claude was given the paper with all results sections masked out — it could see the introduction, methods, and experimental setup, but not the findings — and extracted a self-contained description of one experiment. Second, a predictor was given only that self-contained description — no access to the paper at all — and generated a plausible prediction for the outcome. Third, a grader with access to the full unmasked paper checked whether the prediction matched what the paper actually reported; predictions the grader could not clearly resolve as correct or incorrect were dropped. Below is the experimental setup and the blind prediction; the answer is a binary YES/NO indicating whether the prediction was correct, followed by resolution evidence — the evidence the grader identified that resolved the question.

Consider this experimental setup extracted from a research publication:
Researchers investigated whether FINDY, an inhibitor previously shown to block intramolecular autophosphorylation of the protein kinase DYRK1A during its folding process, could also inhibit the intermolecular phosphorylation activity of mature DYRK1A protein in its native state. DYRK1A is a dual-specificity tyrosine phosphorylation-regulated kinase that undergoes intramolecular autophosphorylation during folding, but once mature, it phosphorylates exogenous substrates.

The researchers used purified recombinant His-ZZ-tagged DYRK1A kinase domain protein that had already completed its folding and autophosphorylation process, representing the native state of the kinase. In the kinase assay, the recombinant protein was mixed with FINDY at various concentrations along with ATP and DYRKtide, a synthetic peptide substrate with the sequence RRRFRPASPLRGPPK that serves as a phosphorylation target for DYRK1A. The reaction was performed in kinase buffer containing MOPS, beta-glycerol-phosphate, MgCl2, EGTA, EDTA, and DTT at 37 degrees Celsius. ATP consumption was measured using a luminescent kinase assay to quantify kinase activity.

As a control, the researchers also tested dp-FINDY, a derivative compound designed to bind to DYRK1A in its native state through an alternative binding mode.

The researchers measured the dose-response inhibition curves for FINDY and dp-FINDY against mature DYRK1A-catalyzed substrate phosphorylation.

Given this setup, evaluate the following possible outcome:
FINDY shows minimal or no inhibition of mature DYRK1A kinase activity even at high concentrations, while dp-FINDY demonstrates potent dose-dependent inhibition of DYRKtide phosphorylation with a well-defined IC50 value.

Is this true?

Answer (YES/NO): NO